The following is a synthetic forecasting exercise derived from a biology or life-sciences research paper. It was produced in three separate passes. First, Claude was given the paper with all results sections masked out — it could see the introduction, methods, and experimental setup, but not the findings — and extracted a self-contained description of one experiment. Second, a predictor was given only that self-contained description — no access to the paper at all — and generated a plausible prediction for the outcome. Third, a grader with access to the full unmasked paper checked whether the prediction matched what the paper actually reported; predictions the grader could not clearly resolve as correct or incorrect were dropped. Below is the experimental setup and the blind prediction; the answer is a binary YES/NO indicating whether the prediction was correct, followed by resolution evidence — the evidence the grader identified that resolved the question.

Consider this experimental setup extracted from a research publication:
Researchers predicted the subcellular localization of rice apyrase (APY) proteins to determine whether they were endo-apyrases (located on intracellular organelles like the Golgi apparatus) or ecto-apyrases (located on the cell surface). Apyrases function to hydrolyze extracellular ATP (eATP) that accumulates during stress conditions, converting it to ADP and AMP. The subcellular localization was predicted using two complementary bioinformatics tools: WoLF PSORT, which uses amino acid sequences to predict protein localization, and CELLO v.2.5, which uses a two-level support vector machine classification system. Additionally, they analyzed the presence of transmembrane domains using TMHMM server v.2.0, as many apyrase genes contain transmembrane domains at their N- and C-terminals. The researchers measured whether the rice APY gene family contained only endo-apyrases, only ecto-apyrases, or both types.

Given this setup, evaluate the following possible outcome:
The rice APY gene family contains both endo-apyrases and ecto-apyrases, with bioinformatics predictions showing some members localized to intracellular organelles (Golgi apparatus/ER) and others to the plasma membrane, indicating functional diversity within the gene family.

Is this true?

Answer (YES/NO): YES